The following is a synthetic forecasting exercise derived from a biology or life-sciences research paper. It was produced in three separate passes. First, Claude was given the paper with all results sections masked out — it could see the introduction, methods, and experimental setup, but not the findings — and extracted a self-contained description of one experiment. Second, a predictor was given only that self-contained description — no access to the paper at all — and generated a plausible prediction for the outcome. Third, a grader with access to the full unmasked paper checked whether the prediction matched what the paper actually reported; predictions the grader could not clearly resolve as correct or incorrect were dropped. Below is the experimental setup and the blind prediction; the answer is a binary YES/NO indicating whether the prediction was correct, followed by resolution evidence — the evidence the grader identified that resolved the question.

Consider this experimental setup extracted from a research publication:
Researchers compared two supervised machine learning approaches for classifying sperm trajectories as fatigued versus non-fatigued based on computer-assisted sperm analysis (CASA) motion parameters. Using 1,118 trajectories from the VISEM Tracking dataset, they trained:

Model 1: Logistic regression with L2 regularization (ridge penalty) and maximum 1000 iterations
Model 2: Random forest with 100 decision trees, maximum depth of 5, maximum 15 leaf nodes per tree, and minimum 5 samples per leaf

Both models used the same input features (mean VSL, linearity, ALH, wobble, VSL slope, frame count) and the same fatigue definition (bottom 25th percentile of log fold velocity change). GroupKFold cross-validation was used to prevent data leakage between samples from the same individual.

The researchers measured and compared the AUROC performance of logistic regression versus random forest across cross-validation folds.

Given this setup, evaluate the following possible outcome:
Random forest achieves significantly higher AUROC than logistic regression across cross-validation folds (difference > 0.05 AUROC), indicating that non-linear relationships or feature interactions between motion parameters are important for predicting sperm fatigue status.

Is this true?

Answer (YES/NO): YES